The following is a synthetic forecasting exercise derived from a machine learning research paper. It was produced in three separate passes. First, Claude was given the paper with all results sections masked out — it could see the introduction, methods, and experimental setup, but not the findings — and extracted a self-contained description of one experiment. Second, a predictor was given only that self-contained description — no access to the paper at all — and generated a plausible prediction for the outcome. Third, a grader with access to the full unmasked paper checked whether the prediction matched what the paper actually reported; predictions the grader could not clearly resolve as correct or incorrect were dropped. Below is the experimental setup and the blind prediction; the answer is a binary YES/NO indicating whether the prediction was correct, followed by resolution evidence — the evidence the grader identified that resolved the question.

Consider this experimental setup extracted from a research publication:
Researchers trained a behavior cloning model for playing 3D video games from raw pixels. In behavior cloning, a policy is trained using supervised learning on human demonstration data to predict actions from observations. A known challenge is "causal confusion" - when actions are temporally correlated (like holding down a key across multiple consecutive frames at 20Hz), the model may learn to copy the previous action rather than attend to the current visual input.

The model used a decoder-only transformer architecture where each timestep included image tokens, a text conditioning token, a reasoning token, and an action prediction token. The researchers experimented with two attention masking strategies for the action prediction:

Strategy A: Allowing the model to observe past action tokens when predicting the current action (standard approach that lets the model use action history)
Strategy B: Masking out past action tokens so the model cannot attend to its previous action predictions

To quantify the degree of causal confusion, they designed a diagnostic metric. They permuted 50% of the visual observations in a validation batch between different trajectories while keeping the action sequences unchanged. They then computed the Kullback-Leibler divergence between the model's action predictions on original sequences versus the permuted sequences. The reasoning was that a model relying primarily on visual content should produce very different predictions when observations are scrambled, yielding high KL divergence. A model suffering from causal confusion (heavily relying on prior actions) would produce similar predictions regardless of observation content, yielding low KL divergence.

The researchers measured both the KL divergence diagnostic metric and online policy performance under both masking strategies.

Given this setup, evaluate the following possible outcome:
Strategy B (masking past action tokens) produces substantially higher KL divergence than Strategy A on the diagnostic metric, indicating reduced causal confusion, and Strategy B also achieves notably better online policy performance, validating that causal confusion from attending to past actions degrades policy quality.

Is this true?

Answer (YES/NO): YES